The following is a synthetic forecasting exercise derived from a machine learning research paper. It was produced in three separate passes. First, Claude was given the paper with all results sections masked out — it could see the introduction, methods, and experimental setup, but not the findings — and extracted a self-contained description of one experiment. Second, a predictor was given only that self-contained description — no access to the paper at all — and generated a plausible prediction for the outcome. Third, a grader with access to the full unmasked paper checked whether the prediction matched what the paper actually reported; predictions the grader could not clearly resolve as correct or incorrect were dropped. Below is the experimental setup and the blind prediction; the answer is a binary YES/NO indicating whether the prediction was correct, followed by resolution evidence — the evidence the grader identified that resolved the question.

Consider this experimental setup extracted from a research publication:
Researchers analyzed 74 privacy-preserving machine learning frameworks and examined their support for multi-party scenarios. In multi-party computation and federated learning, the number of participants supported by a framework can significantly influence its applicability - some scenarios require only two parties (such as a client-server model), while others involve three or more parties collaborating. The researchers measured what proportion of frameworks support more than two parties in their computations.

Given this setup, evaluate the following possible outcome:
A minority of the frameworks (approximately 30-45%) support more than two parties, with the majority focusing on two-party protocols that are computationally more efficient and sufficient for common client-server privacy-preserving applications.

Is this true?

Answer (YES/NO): YES